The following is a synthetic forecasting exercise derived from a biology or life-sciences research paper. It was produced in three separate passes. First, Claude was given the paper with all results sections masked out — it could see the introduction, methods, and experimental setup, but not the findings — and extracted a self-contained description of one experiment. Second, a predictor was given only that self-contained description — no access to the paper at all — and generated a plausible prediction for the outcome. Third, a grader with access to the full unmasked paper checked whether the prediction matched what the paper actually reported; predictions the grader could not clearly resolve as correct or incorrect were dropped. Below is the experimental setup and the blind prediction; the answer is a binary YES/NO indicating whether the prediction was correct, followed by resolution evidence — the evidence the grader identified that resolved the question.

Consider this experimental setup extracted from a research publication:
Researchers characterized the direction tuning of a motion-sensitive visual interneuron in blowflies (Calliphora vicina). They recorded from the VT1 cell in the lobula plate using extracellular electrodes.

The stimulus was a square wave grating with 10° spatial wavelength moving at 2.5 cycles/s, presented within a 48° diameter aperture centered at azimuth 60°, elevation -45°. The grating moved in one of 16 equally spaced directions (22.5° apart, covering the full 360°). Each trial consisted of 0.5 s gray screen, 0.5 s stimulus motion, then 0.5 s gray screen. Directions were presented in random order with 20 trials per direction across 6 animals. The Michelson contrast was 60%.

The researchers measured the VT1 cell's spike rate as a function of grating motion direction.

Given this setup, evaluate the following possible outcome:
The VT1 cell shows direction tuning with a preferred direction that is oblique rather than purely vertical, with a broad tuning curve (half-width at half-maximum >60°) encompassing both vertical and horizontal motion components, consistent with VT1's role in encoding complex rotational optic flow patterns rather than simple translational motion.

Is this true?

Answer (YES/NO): NO